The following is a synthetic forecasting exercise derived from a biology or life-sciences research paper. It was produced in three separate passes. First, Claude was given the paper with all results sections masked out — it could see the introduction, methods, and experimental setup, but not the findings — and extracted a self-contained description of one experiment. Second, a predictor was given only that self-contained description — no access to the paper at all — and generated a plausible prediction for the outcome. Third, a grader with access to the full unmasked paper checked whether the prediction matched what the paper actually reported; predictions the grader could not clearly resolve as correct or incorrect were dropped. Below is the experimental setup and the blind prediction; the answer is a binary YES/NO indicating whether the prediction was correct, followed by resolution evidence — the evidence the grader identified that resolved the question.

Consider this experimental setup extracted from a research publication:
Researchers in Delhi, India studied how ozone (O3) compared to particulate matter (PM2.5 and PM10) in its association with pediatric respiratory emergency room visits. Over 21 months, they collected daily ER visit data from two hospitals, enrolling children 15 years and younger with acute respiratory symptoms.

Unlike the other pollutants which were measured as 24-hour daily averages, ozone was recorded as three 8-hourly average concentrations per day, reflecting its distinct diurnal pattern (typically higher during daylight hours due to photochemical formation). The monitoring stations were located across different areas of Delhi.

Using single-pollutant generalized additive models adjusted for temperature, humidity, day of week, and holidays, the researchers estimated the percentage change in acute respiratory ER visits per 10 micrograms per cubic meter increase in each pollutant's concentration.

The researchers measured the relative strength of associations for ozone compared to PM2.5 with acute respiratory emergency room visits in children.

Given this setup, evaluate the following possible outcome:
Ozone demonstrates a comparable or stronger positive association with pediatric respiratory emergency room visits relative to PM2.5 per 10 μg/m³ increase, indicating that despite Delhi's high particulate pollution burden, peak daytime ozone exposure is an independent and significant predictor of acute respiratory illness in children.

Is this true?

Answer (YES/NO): NO